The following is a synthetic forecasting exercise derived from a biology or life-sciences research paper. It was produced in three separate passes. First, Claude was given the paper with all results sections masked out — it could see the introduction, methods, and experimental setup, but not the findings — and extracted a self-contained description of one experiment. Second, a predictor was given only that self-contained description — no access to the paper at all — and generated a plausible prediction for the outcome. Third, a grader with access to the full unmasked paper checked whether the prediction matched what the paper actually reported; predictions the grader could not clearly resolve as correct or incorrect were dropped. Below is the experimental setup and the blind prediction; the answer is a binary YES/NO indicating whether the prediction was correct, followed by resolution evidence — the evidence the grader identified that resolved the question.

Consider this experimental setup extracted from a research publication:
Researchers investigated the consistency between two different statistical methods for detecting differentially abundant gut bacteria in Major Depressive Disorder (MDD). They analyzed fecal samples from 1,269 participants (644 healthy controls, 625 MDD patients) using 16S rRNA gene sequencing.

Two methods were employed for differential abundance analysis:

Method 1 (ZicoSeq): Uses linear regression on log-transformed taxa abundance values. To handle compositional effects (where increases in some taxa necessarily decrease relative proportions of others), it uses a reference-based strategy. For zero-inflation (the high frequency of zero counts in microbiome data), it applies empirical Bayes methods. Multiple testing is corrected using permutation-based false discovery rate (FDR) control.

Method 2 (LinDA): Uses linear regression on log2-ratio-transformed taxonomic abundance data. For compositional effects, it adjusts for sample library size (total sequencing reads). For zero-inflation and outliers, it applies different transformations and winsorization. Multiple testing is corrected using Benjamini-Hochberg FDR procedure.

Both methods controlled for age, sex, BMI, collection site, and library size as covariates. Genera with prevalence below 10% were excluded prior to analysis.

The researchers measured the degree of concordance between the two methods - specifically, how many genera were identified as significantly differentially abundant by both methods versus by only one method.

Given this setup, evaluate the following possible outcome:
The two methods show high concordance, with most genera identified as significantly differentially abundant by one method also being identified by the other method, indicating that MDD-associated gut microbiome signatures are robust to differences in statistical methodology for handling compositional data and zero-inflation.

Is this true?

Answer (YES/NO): YES